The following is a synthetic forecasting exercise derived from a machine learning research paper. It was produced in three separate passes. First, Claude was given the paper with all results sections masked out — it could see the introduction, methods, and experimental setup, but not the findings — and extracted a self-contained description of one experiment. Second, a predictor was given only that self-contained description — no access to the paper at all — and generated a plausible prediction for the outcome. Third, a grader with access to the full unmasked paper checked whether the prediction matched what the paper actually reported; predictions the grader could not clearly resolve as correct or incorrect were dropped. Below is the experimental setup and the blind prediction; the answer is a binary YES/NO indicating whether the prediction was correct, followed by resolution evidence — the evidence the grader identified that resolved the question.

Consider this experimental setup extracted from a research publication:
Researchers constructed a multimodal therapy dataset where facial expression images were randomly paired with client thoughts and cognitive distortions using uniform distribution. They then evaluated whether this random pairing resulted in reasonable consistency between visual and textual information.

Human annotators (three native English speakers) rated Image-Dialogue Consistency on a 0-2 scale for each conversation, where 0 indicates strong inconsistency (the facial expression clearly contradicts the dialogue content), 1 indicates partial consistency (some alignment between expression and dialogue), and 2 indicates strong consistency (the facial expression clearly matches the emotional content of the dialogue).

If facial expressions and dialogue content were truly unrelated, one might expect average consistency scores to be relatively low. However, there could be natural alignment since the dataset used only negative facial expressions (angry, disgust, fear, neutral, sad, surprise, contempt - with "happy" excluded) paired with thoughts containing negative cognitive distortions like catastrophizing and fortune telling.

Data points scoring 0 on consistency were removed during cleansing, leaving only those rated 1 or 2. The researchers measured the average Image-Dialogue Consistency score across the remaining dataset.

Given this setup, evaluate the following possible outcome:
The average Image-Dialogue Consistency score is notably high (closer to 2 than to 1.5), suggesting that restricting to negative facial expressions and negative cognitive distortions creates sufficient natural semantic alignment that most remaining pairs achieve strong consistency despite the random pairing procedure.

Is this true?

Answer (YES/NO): NO